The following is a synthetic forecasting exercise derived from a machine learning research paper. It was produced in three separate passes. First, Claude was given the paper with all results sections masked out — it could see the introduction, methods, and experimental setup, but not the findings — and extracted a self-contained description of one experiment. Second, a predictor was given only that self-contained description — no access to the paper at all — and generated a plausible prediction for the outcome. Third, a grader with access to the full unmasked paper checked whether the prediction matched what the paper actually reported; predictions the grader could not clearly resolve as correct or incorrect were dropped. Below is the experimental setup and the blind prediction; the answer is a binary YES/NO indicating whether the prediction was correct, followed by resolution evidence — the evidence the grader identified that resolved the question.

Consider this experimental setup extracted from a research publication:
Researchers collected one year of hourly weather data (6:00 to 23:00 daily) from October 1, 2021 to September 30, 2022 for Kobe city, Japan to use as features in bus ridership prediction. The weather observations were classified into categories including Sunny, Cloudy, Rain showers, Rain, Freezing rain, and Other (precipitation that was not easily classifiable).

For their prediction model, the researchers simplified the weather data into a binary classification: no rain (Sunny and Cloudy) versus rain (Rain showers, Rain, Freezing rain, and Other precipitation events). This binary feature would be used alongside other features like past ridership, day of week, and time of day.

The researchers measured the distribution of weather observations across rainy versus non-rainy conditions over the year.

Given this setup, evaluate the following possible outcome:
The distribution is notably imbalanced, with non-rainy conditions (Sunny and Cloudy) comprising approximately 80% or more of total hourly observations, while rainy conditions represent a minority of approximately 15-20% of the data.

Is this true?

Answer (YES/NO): NO